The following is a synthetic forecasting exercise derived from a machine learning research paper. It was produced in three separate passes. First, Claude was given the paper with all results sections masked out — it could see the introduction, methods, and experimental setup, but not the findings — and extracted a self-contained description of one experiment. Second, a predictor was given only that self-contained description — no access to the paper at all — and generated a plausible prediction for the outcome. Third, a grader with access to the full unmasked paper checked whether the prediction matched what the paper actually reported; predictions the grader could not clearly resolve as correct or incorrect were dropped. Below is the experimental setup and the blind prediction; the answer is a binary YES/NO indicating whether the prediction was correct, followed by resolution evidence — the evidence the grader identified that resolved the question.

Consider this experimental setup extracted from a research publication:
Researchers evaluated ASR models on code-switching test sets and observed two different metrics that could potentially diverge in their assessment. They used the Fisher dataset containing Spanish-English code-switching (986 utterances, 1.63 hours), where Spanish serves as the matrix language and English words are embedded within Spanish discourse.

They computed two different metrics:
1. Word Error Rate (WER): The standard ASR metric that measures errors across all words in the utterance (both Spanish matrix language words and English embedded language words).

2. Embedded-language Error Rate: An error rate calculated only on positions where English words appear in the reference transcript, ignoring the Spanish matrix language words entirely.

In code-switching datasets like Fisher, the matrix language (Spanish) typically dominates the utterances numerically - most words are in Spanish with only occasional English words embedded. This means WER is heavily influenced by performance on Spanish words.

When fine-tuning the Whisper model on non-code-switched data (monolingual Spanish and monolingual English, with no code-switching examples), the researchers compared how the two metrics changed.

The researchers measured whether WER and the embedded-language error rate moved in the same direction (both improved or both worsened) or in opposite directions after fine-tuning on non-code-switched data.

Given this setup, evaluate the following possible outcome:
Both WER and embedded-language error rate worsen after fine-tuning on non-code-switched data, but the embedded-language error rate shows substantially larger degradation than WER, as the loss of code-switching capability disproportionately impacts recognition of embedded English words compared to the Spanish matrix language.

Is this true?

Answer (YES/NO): NO